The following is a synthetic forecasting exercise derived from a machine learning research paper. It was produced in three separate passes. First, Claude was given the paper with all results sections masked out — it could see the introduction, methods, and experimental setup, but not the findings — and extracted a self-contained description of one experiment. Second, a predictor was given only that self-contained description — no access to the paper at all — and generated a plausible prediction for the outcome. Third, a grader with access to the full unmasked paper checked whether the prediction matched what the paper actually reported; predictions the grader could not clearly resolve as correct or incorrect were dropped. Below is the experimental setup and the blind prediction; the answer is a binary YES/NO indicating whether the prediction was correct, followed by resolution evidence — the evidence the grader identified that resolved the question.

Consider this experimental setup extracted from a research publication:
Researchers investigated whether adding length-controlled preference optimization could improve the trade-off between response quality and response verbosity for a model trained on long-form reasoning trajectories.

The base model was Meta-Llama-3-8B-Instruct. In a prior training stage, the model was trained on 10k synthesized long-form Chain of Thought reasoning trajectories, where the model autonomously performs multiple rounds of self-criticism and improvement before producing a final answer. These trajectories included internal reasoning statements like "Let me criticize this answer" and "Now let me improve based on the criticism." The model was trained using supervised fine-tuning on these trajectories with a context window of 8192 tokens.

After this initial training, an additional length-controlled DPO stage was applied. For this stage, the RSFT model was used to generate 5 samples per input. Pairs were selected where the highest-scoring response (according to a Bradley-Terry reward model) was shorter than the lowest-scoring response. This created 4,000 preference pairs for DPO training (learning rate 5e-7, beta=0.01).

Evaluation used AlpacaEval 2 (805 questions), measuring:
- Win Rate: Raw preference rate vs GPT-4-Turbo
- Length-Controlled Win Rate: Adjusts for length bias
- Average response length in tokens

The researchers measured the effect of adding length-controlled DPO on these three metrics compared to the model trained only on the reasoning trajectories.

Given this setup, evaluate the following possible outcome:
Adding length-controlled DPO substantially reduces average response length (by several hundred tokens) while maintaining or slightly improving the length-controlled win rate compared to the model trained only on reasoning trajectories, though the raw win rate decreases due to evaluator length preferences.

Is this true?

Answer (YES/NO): NO